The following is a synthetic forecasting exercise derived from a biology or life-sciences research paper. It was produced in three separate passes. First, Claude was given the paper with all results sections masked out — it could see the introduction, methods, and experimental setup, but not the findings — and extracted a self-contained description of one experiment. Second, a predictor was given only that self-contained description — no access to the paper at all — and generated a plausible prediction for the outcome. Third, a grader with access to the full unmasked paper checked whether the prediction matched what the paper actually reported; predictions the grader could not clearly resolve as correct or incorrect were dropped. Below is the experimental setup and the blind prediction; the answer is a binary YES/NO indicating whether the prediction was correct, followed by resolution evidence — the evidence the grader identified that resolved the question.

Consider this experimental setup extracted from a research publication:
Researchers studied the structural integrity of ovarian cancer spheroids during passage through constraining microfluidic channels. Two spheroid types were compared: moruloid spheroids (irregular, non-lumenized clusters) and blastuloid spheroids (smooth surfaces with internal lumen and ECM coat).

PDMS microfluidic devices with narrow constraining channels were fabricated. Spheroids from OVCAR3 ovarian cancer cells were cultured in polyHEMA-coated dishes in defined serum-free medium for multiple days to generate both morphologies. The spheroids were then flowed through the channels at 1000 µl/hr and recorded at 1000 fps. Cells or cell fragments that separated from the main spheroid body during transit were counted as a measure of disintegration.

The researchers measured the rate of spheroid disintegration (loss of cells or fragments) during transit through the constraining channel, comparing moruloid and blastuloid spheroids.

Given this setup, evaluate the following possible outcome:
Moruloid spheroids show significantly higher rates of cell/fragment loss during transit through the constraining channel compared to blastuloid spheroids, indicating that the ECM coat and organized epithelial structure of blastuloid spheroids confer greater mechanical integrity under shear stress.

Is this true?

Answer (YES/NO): YES